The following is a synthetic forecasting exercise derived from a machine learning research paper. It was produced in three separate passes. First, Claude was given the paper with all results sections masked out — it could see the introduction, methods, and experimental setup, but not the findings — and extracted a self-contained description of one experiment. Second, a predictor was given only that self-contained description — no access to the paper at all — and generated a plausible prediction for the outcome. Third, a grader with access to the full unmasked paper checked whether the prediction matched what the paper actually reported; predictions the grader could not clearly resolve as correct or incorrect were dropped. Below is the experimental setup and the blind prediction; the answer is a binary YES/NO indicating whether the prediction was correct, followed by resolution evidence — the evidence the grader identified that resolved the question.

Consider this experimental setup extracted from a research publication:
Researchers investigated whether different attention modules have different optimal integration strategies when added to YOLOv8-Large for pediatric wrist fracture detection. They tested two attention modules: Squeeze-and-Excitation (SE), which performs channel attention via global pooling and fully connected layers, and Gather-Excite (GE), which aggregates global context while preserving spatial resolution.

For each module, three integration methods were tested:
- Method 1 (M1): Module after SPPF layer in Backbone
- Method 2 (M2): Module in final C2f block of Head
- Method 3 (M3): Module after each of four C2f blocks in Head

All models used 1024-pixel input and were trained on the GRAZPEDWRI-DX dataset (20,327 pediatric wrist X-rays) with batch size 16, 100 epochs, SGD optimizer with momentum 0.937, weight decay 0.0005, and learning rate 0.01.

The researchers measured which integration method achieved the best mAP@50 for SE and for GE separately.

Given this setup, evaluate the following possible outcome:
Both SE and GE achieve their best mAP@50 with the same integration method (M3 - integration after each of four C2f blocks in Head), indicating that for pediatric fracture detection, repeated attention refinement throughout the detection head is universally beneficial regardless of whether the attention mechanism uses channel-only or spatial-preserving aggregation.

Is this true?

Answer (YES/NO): NO